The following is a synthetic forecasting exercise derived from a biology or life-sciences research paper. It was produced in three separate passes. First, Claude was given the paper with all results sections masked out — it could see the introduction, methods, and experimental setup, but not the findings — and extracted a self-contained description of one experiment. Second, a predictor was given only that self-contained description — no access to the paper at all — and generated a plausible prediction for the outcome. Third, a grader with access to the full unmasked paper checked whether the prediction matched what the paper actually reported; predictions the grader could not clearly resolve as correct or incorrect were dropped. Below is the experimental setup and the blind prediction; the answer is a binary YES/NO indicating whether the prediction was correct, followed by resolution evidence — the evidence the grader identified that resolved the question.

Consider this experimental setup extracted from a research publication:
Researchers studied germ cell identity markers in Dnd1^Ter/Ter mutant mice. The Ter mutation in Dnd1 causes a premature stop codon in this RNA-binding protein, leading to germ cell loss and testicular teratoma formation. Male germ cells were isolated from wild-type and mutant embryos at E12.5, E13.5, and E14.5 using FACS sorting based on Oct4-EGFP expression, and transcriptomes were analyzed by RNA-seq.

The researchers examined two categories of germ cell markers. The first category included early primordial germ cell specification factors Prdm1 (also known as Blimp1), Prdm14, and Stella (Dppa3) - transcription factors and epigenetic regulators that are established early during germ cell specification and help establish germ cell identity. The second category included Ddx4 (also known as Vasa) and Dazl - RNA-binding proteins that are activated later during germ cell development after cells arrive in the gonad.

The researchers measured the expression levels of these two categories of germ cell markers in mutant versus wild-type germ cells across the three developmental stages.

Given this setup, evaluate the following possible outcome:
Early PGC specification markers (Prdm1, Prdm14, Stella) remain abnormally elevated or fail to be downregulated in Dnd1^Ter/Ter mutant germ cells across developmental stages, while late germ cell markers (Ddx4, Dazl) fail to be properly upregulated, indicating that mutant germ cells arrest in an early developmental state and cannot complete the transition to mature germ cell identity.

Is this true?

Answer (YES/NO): NO